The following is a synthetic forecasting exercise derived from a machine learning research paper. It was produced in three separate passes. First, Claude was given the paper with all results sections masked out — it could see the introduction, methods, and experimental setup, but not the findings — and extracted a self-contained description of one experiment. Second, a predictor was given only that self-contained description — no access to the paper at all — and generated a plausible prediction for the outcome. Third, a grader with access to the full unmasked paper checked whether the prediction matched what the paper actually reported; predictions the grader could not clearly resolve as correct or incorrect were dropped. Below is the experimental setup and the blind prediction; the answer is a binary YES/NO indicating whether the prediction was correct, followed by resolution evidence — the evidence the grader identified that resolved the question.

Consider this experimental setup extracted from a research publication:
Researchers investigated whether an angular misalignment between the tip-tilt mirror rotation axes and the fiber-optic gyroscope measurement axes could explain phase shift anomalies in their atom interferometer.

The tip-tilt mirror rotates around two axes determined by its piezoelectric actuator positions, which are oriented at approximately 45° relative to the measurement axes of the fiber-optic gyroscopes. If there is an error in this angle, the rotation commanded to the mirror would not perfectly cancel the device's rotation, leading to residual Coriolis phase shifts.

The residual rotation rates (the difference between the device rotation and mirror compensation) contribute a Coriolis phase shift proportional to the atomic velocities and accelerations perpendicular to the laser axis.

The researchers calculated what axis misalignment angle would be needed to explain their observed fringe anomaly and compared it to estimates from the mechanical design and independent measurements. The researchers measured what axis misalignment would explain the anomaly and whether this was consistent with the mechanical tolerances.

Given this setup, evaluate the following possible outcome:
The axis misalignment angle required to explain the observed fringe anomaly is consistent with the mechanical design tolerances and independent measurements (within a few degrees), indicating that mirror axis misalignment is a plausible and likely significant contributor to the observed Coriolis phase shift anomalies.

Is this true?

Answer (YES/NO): NO